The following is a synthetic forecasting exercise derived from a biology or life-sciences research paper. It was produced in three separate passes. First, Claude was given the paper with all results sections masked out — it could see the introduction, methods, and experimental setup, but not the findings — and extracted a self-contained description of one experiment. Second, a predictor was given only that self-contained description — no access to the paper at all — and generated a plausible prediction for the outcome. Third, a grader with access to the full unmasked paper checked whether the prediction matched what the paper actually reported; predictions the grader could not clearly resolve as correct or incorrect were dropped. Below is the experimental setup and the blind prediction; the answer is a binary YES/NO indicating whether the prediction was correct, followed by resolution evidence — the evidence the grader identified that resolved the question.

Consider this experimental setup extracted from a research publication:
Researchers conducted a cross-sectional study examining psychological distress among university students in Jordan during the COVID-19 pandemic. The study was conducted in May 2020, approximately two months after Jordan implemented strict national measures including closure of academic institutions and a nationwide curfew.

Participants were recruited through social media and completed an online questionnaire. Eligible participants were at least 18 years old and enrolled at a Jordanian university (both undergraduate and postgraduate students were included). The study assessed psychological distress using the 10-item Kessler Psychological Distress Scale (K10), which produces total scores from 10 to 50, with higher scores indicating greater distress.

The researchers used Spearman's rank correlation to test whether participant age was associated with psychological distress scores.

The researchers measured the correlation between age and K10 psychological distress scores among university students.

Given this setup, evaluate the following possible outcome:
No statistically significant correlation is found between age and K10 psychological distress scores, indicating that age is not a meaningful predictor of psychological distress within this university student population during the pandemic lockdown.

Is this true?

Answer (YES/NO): NO